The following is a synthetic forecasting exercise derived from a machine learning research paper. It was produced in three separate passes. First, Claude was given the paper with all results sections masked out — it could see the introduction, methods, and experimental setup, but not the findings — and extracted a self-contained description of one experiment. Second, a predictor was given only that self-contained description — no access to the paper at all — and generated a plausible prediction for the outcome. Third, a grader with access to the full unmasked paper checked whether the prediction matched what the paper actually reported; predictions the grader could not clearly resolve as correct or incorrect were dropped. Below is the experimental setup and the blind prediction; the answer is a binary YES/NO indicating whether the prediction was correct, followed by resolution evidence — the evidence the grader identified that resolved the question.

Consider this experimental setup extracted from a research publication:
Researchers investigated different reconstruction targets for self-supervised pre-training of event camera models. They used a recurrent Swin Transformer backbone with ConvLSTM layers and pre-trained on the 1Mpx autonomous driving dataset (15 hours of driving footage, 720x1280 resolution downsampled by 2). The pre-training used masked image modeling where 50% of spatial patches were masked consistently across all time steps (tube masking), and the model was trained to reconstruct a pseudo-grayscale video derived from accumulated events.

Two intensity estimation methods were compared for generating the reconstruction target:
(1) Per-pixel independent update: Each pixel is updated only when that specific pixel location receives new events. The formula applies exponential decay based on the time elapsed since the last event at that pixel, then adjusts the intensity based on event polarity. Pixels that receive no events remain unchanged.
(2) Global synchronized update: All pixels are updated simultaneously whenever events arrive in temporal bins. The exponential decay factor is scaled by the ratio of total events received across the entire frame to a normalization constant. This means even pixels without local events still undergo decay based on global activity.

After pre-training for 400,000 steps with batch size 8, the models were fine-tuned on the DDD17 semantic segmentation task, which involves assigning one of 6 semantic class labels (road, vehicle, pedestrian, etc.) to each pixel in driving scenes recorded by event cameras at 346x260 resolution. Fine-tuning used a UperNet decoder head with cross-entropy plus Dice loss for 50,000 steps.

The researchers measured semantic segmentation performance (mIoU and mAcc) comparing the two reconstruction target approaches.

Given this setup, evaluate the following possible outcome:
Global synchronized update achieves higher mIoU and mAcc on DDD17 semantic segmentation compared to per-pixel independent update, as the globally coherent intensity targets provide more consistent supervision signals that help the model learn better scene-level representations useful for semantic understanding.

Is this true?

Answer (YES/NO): YES